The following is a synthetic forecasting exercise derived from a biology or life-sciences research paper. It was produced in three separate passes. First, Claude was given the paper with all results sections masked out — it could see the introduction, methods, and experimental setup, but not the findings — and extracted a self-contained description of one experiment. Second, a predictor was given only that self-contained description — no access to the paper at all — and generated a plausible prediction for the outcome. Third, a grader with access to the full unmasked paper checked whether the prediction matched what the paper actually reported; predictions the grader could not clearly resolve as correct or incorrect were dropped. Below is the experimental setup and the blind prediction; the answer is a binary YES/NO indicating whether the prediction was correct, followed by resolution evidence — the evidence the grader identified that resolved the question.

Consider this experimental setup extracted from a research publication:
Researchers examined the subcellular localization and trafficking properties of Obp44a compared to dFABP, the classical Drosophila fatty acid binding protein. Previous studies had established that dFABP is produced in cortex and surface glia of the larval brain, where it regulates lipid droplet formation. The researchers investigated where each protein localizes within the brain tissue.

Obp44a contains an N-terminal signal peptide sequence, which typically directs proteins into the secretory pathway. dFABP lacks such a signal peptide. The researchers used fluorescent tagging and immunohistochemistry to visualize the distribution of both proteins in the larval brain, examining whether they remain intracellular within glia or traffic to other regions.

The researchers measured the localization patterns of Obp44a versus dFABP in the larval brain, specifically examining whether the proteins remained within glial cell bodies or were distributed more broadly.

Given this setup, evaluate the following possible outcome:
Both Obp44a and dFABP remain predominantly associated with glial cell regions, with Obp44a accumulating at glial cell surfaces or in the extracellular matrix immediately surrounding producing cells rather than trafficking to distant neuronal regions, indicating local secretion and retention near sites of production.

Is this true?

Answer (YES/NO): NO